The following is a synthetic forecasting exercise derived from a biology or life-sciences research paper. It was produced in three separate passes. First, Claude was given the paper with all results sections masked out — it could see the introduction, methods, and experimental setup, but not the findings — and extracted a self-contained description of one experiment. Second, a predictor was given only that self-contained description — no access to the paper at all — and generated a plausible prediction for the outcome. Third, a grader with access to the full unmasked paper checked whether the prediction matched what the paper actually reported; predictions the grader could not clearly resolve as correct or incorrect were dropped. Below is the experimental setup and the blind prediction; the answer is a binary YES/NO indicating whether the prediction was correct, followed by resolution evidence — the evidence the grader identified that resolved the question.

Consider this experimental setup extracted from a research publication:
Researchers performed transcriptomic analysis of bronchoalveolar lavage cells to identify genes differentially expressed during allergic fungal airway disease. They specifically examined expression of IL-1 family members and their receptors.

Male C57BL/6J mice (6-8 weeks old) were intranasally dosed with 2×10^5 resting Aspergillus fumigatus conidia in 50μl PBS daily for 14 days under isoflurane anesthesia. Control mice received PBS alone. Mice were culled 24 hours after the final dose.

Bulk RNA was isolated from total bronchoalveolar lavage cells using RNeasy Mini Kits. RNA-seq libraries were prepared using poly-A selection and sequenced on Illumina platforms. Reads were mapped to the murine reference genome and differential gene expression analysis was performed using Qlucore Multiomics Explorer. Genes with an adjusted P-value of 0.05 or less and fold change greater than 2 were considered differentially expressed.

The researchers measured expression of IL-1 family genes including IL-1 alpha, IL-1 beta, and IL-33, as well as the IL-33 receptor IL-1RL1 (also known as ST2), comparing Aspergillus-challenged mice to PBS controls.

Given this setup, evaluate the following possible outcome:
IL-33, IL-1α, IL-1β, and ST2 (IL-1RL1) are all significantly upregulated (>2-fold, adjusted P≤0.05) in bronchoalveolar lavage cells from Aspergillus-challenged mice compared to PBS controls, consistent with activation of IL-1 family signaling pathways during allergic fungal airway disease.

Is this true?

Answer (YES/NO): NO